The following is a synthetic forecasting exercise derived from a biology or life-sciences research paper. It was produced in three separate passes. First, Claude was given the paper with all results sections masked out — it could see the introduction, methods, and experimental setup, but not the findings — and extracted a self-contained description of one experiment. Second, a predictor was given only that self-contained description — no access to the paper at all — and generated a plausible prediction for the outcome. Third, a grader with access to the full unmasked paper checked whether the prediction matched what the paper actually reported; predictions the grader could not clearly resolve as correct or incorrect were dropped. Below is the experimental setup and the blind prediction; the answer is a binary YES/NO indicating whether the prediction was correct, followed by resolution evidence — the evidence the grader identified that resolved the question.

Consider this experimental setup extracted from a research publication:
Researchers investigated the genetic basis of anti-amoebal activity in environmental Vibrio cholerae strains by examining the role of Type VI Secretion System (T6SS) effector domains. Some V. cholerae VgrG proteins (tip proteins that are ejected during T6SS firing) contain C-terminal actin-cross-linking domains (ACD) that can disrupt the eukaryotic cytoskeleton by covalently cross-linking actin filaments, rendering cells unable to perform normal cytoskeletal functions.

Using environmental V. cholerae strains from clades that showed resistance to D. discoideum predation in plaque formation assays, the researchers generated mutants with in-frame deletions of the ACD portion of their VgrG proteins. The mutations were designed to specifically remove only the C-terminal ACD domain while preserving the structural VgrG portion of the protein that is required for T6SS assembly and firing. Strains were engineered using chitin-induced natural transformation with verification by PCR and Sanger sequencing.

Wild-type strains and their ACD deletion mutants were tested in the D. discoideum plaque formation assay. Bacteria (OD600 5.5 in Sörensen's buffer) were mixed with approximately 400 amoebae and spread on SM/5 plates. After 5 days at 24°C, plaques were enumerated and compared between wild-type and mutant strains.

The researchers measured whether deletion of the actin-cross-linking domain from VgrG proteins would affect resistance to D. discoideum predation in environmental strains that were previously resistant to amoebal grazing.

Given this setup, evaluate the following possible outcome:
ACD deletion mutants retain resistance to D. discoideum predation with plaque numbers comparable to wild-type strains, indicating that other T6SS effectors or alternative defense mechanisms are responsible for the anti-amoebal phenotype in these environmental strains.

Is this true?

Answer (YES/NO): NO